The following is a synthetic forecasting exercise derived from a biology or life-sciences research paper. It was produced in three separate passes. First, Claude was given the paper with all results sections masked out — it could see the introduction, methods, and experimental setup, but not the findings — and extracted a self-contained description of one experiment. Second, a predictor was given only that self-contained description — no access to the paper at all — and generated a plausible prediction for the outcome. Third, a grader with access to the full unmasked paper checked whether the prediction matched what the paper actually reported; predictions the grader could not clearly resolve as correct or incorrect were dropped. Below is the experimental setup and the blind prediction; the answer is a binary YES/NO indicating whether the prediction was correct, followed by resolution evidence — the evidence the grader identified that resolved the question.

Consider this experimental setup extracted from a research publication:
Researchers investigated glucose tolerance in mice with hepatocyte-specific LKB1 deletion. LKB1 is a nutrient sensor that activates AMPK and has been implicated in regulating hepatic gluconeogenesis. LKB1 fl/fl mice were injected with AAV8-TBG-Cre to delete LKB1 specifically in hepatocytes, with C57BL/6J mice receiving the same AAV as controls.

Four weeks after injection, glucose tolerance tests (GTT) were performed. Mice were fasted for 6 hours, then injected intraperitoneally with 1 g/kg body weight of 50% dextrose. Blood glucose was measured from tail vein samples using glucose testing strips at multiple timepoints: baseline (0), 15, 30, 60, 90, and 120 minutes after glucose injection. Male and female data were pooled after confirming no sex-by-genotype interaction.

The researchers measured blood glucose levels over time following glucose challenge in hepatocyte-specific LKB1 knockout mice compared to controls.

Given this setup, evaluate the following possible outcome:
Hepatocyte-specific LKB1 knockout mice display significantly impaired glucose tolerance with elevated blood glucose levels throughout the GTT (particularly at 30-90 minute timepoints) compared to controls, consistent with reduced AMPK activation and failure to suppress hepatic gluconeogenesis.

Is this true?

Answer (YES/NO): YES